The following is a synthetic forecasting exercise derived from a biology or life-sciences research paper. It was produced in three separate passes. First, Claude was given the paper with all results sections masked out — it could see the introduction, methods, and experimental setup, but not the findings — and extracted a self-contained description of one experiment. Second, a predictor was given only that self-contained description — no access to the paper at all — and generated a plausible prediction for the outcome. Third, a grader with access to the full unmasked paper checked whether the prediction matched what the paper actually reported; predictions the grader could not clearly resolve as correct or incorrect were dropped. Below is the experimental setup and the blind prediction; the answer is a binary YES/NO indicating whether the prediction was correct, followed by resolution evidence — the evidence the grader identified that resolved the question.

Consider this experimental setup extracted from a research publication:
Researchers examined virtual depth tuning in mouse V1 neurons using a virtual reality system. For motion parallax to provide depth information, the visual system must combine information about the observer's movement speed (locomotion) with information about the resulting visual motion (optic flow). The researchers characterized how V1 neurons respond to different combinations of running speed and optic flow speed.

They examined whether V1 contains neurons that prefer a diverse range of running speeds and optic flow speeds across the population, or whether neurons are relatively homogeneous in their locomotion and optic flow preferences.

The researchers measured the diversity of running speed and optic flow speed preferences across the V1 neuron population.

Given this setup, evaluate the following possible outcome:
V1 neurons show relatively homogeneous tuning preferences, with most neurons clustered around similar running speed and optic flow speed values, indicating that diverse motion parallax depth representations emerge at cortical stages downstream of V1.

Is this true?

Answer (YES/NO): NO